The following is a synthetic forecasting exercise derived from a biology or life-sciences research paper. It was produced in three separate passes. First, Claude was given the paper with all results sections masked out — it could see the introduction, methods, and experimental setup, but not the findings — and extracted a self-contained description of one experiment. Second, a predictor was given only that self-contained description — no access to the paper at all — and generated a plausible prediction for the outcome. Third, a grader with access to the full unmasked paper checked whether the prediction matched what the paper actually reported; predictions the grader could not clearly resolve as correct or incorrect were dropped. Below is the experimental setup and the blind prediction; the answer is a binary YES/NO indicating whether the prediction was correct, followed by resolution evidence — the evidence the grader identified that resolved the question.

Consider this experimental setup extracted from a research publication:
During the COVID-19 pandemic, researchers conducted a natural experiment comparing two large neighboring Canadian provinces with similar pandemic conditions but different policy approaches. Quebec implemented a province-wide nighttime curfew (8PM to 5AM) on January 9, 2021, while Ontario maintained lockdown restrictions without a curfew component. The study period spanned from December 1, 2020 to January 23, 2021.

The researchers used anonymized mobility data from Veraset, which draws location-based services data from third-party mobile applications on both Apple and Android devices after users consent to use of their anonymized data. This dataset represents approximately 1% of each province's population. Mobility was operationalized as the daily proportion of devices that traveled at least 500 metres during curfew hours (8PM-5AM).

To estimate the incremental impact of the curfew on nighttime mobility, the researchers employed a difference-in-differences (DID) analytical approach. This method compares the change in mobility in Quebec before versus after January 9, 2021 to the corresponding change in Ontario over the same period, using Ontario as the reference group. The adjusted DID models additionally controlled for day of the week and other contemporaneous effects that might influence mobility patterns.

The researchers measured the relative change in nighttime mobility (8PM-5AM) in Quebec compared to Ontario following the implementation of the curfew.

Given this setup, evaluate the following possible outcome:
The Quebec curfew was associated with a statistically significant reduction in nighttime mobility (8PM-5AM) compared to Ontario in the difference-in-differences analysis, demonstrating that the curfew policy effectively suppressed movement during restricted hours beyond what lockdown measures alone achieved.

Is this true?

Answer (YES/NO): YES